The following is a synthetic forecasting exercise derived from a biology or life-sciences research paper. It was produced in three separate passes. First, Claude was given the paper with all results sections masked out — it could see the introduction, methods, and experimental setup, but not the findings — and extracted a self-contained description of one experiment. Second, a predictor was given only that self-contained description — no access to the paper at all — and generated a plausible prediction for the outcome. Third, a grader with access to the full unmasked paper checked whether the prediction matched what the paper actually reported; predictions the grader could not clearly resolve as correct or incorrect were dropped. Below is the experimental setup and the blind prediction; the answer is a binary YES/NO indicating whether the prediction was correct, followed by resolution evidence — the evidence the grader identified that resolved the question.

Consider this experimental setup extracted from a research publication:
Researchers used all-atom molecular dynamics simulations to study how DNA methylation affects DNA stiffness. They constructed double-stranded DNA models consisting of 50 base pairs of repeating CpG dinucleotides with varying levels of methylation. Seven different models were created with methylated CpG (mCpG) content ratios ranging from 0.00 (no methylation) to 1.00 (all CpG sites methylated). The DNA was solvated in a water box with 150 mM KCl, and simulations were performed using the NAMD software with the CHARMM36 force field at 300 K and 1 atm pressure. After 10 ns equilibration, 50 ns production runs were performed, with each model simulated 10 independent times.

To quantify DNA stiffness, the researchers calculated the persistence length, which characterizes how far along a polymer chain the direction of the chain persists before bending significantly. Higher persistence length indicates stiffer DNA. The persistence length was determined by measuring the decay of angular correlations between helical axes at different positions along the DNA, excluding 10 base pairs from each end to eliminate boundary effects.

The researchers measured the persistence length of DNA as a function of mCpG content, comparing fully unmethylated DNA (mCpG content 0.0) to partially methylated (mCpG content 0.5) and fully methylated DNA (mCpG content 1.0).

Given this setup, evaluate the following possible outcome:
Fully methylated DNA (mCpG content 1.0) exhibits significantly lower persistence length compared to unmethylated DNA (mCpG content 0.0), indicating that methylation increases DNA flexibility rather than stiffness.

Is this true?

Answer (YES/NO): NO